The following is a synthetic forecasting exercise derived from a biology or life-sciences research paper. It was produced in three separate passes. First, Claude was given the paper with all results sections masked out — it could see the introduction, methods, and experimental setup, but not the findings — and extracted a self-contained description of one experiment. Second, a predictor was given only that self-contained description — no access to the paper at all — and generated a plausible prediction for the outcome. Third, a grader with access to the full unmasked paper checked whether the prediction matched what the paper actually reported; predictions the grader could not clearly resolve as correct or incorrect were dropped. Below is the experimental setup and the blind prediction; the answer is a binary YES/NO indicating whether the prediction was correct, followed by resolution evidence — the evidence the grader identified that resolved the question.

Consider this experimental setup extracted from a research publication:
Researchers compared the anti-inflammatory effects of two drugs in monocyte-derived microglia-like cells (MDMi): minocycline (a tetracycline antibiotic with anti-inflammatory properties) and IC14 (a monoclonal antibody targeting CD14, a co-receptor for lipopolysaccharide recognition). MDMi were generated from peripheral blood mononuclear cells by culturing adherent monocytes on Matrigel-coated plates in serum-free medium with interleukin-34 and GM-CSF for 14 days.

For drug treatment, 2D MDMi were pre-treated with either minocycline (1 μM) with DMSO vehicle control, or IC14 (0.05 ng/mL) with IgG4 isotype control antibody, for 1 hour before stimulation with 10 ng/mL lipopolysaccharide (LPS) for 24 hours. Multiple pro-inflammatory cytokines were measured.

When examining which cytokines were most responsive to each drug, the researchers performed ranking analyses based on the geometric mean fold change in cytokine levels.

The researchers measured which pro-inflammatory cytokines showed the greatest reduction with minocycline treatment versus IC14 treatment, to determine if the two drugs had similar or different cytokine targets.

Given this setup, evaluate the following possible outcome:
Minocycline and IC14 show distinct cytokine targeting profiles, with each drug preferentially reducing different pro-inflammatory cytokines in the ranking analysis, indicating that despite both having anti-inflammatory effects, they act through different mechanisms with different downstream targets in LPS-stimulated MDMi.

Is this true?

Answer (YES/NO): NO